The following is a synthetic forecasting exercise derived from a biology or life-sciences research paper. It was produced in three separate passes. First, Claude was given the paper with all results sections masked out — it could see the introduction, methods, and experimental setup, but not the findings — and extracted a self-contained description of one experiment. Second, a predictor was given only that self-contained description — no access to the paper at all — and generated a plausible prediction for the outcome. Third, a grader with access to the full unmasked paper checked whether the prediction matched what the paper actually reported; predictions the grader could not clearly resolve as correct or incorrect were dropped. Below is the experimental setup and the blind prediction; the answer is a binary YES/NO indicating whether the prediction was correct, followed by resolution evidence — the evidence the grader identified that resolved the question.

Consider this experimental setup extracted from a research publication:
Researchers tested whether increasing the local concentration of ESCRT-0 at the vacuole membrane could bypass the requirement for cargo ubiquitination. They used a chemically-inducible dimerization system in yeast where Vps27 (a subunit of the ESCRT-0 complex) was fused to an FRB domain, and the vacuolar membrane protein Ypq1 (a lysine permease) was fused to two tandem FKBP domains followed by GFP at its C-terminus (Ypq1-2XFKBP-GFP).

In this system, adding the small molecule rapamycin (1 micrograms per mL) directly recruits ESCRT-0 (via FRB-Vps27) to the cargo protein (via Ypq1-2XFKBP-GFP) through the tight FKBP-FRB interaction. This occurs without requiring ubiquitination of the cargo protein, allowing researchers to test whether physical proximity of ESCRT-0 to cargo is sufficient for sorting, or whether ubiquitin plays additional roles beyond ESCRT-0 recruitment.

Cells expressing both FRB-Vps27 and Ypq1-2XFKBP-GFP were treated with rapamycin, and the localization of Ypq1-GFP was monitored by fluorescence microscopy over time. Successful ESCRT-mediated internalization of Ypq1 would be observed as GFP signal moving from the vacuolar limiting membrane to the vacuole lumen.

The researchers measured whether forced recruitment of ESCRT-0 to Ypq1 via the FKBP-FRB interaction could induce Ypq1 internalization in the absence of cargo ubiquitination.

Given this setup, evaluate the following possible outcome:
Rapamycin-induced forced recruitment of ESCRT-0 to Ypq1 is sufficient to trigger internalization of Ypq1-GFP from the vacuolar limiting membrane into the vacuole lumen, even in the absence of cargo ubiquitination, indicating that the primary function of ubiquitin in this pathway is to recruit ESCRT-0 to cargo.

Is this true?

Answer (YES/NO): NO